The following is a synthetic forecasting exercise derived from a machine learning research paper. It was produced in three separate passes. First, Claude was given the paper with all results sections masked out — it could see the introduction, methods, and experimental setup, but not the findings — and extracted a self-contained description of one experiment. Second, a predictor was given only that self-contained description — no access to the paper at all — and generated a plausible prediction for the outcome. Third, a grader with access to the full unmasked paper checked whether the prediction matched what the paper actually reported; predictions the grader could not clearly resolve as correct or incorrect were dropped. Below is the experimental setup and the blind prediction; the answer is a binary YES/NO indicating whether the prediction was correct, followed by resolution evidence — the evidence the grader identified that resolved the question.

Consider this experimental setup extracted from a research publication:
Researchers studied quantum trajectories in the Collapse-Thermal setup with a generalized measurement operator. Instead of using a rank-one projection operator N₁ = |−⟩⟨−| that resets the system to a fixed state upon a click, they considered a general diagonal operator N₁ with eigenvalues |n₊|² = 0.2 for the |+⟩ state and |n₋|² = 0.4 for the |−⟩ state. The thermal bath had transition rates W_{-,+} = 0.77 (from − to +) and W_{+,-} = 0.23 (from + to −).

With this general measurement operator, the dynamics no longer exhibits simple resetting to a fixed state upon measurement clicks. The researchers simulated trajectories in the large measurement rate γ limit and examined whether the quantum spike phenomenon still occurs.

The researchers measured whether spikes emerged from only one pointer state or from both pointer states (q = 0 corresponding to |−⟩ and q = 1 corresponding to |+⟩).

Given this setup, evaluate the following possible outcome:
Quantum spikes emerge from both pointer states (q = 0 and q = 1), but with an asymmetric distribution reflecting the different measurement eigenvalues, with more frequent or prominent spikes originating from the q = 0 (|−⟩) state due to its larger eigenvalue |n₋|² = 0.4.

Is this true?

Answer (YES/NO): NO